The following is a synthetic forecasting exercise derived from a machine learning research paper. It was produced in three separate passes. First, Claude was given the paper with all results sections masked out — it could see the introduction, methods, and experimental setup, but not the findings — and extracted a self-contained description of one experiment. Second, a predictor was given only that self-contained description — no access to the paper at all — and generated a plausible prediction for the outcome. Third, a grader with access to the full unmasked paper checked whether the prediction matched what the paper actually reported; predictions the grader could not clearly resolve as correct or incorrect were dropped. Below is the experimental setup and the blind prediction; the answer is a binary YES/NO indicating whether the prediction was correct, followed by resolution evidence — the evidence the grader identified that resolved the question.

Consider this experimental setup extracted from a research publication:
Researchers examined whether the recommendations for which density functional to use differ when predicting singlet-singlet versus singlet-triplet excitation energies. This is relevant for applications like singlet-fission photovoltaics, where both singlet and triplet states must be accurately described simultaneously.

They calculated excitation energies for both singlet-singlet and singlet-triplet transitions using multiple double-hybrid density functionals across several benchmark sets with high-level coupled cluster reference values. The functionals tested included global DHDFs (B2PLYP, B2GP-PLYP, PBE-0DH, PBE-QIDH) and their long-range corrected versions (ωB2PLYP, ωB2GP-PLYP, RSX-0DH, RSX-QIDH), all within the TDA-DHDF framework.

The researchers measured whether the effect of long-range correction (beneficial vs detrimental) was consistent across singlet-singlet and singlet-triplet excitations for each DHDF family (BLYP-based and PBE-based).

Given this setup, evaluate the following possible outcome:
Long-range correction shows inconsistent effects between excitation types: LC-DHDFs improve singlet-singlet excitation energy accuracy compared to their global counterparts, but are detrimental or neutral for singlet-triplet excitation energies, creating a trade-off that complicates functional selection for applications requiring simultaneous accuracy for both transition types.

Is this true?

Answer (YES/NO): NO